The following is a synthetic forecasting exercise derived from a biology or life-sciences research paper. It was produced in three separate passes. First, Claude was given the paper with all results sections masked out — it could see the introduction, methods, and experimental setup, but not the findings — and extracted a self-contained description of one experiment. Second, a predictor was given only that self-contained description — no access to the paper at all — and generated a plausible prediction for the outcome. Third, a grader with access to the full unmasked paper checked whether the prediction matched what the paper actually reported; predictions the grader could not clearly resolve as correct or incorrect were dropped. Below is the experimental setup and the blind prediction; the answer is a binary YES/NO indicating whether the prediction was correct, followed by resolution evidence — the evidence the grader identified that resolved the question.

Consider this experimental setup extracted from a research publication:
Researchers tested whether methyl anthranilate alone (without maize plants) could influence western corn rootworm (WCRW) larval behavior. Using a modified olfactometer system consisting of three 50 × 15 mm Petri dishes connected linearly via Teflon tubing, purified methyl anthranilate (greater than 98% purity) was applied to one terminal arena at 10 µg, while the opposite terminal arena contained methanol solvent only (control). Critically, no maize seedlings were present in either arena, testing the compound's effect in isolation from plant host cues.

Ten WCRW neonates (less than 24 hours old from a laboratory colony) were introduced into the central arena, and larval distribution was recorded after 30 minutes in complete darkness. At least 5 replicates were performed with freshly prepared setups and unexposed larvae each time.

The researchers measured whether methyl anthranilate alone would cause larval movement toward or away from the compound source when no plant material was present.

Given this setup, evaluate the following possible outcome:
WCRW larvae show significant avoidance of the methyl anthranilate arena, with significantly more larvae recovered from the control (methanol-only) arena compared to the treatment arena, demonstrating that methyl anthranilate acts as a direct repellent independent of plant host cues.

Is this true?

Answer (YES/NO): YES